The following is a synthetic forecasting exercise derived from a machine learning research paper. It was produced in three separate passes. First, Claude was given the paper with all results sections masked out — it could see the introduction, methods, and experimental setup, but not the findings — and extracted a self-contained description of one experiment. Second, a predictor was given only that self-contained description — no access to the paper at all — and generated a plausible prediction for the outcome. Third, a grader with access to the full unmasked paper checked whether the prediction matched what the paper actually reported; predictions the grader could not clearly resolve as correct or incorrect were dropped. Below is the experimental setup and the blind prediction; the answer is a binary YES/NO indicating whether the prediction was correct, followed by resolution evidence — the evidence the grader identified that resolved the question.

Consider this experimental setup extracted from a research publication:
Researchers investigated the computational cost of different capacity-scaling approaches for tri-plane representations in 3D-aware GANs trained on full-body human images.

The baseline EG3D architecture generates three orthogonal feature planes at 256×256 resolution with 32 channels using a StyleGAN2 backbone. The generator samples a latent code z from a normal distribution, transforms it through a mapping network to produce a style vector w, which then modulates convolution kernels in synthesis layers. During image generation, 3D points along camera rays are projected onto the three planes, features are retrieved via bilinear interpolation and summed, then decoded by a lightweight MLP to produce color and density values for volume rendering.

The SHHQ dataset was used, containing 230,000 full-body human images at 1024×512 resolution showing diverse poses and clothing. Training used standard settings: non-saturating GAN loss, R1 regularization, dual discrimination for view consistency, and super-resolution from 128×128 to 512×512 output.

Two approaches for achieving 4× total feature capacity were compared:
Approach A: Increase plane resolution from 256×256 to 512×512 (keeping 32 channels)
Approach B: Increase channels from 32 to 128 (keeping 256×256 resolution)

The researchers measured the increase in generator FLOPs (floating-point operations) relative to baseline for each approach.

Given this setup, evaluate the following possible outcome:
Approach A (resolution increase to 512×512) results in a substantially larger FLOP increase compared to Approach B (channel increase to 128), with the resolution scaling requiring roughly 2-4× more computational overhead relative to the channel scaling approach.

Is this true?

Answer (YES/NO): NO